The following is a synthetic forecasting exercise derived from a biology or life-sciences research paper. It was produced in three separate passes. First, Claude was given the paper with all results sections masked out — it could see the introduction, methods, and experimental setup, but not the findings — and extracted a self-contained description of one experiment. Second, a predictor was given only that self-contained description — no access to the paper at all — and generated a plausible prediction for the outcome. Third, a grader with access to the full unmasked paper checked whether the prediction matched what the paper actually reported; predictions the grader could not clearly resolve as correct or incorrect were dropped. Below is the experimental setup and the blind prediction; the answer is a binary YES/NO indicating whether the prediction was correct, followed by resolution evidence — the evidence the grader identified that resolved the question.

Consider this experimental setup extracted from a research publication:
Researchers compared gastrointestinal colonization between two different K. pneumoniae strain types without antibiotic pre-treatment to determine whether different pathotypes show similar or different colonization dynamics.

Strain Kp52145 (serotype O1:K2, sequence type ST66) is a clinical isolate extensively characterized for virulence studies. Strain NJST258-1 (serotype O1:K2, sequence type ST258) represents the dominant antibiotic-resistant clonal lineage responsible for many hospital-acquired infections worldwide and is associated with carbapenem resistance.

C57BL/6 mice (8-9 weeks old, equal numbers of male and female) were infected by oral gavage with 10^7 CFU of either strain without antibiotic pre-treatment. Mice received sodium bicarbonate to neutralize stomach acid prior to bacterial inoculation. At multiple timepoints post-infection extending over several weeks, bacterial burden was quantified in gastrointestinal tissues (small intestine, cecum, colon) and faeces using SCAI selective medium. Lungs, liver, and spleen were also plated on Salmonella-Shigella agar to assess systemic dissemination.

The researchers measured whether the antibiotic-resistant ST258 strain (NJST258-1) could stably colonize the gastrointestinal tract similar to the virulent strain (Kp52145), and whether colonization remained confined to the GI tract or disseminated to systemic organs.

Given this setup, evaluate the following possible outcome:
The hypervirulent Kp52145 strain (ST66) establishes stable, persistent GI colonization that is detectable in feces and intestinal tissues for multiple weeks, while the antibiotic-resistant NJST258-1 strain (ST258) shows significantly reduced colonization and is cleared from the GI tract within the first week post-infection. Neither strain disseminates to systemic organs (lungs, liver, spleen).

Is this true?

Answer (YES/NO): NO